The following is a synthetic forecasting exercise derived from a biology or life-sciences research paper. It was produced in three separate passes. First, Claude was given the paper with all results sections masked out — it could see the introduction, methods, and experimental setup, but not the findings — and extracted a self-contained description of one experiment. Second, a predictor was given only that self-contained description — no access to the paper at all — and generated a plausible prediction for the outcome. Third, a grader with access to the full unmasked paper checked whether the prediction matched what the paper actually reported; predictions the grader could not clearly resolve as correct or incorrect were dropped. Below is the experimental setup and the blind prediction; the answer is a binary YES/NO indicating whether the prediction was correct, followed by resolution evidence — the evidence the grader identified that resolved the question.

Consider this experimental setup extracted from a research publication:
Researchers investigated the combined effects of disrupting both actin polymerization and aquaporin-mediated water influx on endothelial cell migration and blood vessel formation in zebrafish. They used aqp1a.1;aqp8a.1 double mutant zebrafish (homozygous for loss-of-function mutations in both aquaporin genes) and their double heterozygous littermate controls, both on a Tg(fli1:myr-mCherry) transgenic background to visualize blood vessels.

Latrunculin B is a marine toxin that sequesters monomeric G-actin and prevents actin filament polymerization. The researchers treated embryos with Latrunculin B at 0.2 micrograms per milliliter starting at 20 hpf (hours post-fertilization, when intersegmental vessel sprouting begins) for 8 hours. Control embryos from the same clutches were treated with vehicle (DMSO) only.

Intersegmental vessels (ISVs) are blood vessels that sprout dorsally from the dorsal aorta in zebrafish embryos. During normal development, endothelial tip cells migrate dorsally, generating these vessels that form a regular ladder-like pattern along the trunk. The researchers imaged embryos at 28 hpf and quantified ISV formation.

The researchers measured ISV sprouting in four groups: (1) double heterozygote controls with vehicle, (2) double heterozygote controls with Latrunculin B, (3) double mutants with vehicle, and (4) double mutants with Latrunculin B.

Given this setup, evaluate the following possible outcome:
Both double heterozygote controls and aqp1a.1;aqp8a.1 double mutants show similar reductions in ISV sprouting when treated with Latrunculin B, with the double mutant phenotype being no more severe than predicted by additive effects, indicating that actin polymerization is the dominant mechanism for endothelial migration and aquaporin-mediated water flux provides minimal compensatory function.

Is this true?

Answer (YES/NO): NO